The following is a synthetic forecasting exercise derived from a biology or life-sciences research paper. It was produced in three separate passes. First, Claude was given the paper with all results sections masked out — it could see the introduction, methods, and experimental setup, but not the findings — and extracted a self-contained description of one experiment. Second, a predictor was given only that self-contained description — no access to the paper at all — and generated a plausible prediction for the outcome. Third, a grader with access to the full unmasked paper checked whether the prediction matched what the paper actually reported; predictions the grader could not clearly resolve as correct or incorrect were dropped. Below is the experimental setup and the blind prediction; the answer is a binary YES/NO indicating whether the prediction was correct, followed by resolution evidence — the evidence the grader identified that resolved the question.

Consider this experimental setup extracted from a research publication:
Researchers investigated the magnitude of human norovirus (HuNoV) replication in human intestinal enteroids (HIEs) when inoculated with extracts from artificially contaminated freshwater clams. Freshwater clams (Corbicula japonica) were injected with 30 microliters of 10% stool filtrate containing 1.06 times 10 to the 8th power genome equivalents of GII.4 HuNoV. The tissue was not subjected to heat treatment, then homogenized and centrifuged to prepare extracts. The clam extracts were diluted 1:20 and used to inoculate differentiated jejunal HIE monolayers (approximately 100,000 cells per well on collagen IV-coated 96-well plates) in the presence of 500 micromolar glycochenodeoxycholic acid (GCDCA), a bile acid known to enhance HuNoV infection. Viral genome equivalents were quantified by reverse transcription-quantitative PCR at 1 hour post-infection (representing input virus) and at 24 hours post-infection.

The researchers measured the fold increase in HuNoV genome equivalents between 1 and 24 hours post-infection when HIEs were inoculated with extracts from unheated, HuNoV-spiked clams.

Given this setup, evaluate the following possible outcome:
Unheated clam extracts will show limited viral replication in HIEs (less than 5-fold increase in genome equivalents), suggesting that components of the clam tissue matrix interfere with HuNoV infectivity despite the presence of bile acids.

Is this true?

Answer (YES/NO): NO